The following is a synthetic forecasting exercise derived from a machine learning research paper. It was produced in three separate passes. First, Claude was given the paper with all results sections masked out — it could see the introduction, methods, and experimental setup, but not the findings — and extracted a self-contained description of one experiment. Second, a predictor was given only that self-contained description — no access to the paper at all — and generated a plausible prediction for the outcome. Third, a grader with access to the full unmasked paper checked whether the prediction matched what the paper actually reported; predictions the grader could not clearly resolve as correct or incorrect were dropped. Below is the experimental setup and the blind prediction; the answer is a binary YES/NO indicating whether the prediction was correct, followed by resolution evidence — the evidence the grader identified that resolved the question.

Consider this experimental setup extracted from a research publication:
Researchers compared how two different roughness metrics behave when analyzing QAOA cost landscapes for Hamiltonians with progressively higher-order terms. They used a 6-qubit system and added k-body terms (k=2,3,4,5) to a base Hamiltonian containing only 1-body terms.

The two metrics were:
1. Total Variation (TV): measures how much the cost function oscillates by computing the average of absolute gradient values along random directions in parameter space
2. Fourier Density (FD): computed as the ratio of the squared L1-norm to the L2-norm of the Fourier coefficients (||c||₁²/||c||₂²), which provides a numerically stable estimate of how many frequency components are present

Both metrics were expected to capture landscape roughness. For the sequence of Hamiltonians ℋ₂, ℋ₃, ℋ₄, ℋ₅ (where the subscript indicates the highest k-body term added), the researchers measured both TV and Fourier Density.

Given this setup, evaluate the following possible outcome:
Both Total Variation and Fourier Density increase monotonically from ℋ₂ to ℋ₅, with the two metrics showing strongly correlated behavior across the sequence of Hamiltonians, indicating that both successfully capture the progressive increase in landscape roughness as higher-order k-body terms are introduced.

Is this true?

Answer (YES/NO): NO